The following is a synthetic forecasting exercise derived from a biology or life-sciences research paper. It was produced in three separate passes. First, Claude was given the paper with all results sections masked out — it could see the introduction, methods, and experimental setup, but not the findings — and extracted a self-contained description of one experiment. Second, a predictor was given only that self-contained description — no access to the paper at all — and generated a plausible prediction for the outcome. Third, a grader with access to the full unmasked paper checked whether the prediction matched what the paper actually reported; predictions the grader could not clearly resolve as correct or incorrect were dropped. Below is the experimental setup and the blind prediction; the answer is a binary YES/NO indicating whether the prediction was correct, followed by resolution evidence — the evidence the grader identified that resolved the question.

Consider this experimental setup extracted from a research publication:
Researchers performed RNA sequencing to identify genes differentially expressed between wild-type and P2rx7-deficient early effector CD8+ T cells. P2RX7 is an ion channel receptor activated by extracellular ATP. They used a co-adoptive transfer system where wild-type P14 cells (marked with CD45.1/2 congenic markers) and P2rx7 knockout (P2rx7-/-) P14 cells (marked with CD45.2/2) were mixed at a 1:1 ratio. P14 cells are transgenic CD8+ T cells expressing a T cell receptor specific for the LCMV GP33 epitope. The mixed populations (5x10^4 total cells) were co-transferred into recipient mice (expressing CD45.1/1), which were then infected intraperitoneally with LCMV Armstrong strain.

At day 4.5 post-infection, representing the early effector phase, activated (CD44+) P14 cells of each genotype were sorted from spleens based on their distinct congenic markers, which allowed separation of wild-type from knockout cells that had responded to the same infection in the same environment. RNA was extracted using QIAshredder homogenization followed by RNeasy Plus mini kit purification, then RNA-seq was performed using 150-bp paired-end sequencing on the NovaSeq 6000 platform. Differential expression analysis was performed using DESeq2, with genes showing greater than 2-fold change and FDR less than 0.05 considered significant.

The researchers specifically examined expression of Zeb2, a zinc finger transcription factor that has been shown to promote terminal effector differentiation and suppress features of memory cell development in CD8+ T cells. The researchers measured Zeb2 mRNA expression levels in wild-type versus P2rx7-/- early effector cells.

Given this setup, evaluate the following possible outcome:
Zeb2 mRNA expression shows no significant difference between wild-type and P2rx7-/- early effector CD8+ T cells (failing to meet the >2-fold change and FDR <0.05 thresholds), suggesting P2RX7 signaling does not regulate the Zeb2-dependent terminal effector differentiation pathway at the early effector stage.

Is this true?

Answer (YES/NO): NO